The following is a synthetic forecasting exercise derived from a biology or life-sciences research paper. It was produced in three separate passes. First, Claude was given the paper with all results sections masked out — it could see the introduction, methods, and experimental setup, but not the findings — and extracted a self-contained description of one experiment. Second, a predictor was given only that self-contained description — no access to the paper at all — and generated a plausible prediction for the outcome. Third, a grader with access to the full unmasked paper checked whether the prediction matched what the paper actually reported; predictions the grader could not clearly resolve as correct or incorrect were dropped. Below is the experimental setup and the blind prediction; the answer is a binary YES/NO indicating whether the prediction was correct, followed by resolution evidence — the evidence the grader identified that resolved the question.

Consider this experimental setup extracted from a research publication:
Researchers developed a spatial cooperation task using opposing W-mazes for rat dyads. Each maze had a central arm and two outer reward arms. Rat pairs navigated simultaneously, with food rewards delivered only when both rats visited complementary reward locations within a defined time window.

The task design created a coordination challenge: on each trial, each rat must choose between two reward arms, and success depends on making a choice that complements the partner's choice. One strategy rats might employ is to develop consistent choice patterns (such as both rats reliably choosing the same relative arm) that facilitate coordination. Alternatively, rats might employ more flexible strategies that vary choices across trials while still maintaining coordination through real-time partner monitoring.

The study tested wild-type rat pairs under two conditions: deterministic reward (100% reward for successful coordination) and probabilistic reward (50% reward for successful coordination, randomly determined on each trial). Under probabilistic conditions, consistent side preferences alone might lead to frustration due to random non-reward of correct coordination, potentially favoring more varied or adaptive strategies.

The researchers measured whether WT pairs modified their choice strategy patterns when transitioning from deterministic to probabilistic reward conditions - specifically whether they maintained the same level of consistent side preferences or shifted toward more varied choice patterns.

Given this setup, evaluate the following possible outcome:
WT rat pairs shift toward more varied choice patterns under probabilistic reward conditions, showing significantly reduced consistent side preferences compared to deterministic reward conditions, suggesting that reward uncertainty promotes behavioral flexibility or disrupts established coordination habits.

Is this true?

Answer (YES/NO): NO